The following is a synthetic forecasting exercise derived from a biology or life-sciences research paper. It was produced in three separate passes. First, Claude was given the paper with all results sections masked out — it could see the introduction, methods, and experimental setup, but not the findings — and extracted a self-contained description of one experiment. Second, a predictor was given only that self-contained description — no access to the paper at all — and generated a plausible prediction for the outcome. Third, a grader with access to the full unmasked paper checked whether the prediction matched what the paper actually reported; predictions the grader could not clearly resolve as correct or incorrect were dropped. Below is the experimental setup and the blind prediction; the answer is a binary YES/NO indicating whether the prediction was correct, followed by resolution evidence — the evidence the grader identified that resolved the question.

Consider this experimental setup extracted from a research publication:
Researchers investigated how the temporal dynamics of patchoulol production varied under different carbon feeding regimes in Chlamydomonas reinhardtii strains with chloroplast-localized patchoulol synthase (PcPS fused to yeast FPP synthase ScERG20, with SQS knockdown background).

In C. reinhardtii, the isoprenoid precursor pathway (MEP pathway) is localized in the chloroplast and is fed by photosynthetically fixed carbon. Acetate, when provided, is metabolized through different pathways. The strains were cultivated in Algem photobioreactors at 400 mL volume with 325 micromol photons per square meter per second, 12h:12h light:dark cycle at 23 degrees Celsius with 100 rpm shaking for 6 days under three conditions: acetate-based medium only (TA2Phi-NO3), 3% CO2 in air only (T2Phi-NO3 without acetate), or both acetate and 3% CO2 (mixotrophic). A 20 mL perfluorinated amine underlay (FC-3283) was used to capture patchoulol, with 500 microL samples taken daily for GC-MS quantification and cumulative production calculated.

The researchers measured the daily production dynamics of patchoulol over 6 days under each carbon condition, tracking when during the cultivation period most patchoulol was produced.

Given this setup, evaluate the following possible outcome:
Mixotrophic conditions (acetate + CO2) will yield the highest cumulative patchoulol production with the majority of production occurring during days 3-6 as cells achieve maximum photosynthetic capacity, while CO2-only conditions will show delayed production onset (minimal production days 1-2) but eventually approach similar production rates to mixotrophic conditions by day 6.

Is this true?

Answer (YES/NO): NO